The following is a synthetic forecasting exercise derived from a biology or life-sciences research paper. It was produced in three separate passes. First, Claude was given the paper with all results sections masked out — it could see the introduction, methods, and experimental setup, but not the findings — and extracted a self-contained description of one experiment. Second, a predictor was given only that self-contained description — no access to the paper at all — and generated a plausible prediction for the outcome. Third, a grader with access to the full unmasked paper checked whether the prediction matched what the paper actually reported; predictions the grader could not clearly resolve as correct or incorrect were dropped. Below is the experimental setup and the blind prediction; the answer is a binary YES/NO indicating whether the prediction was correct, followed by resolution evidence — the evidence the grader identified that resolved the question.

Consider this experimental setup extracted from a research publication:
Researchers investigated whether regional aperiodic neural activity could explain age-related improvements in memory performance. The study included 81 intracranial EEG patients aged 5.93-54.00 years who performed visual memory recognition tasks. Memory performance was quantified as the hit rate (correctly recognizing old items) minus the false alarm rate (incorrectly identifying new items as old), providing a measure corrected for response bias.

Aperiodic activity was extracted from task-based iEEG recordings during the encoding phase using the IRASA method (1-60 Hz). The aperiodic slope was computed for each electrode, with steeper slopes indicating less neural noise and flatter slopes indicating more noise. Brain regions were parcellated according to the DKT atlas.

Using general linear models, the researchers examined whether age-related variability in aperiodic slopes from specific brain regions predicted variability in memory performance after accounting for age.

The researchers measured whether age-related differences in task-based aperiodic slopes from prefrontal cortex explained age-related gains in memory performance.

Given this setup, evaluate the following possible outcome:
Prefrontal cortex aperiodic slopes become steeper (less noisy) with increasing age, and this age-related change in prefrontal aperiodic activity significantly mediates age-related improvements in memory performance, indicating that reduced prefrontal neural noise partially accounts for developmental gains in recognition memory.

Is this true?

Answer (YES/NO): NO